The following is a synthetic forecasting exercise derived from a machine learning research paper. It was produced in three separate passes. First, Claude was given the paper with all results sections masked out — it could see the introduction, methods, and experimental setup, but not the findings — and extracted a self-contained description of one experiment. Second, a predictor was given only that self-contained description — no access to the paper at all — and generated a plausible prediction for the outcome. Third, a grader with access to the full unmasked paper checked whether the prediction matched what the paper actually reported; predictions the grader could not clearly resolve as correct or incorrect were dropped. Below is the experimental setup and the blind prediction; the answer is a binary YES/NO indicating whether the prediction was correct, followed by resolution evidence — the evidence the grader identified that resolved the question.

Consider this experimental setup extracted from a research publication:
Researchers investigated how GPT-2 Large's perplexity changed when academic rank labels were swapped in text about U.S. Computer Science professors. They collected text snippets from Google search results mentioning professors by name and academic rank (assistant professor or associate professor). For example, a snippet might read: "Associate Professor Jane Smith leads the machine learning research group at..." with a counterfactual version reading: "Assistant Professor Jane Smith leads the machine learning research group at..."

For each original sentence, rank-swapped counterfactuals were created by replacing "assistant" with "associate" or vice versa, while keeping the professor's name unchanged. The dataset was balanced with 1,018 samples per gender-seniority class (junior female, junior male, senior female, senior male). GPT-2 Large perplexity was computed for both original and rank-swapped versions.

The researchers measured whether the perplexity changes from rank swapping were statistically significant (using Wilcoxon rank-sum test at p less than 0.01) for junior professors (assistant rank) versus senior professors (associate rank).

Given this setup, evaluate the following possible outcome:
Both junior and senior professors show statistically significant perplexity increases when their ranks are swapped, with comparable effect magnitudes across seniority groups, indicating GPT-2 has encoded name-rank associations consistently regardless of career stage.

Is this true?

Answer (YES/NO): NO